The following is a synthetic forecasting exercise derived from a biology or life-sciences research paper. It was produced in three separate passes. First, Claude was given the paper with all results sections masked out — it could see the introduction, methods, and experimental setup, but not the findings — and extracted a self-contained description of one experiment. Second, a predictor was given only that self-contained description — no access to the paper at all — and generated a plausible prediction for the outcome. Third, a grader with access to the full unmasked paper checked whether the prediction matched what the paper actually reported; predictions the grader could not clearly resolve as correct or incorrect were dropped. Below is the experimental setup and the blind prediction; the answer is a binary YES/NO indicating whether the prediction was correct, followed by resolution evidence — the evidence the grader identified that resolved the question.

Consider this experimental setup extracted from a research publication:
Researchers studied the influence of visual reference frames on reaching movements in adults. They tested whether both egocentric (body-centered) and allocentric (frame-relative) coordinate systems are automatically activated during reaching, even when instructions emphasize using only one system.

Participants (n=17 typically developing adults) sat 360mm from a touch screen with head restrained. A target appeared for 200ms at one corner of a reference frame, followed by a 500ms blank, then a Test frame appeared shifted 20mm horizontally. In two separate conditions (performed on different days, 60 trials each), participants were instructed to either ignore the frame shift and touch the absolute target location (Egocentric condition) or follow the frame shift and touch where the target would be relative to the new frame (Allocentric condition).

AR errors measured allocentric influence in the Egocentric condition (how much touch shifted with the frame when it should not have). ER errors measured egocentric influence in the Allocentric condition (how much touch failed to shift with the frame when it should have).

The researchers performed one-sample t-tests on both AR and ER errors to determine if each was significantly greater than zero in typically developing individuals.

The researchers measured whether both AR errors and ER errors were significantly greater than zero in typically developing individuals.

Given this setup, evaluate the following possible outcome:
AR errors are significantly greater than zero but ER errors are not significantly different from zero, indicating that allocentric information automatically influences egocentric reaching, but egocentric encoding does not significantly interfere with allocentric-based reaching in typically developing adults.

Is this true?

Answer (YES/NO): NO